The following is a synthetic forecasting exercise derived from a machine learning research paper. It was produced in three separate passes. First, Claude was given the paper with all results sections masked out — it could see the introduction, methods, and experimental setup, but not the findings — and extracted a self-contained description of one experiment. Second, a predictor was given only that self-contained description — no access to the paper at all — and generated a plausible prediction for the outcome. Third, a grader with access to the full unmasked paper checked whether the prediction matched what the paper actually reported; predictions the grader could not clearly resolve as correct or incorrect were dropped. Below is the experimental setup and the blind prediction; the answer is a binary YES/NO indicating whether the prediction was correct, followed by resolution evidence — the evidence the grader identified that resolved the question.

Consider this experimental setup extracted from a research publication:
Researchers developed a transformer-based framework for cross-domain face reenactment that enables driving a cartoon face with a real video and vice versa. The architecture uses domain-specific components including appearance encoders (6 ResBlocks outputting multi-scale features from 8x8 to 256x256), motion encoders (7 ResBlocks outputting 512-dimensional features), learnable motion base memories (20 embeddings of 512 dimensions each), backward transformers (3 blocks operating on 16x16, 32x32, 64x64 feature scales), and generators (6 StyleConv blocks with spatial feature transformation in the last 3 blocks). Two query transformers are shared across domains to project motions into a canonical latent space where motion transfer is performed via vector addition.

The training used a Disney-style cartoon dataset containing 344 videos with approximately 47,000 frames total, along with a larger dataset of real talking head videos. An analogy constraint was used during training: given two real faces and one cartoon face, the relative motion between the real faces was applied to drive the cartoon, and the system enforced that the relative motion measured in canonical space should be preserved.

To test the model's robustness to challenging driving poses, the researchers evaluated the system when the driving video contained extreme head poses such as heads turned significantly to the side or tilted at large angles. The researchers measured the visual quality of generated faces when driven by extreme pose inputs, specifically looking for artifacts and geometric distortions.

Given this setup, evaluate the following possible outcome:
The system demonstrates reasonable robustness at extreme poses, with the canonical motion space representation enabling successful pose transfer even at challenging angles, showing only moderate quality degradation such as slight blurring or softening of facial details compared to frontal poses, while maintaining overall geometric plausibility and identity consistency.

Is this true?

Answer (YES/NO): NO